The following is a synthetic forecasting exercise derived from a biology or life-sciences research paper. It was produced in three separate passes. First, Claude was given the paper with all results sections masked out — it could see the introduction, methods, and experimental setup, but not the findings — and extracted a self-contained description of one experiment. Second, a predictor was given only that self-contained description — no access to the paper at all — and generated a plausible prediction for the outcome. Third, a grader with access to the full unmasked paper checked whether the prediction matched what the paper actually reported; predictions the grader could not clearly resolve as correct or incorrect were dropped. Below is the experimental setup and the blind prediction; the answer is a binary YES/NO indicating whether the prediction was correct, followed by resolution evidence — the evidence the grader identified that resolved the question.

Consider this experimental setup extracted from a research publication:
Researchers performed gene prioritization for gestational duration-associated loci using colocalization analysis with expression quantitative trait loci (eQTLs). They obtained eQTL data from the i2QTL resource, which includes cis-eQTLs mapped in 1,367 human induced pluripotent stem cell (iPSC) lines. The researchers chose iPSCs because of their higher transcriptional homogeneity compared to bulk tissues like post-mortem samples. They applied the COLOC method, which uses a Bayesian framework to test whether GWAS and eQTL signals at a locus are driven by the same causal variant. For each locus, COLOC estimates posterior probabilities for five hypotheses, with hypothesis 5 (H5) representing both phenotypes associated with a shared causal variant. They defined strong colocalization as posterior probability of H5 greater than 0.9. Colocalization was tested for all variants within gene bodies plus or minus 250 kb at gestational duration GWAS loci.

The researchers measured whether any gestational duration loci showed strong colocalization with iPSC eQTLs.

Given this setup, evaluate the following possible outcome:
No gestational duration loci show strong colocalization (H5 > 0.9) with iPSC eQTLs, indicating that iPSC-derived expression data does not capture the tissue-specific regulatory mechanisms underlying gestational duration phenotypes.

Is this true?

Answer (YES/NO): NO